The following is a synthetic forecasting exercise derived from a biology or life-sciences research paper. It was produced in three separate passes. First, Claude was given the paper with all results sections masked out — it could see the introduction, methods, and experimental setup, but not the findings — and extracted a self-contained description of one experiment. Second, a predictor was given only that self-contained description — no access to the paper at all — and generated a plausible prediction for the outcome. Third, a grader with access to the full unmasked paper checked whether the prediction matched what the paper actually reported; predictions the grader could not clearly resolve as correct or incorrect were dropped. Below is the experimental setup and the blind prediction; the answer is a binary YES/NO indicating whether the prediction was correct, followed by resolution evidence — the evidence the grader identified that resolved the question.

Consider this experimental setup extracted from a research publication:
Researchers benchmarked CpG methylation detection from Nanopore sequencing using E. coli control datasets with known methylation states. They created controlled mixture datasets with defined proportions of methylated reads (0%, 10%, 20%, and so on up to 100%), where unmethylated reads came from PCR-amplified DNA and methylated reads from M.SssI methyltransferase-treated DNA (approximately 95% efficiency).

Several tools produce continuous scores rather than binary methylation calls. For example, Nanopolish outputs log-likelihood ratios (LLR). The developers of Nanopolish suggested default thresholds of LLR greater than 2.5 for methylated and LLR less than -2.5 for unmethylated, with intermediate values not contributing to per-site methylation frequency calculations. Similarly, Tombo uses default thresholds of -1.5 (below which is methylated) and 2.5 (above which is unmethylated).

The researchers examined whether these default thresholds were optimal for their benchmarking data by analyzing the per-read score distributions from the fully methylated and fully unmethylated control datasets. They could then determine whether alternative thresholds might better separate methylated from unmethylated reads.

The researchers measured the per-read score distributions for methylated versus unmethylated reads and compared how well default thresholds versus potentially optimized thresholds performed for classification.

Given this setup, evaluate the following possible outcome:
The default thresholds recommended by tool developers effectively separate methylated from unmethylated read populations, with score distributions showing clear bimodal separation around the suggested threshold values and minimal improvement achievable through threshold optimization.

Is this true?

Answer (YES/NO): NO